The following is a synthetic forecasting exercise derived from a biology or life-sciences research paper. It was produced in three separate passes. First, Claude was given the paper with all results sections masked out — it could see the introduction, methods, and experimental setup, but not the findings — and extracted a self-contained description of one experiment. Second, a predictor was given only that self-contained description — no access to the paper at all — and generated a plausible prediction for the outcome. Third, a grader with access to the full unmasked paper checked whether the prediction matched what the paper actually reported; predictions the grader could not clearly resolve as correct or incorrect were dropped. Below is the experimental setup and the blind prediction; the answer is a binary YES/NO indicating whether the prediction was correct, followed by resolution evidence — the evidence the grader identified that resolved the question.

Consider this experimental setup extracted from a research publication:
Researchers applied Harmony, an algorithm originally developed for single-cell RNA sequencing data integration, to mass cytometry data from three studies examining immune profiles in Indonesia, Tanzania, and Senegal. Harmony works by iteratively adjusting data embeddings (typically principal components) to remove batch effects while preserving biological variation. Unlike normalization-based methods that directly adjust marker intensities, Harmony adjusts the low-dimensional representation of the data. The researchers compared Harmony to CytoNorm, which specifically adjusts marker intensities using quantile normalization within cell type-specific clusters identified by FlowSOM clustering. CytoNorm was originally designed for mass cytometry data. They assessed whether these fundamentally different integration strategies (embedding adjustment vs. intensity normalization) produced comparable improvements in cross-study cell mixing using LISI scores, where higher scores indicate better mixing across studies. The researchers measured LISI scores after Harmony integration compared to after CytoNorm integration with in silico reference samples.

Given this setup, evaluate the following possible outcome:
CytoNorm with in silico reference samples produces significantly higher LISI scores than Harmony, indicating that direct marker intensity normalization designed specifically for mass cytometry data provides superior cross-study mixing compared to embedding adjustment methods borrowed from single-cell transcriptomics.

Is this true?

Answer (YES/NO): YES